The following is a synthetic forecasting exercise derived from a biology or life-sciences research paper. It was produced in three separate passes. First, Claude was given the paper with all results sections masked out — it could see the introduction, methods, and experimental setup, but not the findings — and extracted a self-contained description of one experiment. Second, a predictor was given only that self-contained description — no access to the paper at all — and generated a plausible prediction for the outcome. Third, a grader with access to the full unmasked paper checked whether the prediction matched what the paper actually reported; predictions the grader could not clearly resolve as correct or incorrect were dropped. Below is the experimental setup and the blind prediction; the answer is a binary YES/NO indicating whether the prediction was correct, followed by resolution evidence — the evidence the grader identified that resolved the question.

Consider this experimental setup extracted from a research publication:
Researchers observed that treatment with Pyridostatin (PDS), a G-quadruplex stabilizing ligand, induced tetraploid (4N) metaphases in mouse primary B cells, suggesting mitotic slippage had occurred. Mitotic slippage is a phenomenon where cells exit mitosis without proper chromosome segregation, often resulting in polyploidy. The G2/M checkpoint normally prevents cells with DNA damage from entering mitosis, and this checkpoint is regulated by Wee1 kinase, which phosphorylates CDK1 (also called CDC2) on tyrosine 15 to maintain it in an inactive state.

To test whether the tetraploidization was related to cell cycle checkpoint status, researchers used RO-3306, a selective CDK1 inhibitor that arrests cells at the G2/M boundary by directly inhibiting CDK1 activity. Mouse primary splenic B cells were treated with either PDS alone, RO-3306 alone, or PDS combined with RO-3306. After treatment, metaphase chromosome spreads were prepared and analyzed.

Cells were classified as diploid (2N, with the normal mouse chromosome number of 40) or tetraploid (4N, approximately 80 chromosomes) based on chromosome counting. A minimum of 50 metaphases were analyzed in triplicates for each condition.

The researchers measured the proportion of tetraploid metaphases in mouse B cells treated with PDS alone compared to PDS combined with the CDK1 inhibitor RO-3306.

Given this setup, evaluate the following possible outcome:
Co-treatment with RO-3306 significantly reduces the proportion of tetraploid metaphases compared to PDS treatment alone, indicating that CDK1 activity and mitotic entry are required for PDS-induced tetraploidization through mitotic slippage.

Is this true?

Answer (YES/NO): YES